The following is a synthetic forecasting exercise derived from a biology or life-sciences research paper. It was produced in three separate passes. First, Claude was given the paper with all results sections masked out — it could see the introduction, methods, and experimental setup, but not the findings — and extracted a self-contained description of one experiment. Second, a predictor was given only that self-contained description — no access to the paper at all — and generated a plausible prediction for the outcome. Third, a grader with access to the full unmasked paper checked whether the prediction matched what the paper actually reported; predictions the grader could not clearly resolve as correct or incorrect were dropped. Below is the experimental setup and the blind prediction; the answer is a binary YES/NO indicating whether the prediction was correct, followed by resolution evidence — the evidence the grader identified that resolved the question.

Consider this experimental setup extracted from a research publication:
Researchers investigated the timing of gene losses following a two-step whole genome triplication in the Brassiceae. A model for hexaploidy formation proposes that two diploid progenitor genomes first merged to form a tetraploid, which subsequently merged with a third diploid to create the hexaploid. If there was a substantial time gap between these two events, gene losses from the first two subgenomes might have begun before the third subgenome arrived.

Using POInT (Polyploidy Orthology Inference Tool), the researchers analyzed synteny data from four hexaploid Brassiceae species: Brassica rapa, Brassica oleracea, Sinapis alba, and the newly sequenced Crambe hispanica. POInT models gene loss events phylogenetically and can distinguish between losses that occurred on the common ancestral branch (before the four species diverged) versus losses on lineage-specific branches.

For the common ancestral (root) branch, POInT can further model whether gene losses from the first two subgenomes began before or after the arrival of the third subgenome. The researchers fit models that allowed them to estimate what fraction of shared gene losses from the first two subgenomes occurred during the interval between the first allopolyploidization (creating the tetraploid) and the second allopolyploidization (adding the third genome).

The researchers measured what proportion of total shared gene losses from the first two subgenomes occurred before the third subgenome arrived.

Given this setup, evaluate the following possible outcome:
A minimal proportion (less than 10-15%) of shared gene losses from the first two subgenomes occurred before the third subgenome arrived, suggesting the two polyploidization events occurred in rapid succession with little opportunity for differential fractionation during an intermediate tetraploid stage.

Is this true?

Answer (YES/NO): NO